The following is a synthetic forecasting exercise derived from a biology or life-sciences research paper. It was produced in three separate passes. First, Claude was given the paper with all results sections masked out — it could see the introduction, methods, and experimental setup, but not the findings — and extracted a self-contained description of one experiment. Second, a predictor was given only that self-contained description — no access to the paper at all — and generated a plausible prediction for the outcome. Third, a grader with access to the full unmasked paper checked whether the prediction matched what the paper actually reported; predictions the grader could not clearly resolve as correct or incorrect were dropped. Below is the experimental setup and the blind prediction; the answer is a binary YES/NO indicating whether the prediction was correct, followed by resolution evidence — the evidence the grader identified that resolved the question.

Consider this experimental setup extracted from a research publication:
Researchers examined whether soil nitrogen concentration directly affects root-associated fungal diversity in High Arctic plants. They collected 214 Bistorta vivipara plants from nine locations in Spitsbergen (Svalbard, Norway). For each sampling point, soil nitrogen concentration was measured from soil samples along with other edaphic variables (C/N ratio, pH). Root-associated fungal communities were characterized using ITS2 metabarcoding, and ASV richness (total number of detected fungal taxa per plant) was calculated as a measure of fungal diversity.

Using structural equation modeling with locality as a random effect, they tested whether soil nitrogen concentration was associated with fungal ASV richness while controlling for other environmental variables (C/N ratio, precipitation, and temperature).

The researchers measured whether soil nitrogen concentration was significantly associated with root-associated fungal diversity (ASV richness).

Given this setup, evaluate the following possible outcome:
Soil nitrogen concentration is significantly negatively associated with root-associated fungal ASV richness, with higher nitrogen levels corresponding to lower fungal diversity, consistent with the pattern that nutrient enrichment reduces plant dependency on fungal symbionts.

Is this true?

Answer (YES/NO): NO